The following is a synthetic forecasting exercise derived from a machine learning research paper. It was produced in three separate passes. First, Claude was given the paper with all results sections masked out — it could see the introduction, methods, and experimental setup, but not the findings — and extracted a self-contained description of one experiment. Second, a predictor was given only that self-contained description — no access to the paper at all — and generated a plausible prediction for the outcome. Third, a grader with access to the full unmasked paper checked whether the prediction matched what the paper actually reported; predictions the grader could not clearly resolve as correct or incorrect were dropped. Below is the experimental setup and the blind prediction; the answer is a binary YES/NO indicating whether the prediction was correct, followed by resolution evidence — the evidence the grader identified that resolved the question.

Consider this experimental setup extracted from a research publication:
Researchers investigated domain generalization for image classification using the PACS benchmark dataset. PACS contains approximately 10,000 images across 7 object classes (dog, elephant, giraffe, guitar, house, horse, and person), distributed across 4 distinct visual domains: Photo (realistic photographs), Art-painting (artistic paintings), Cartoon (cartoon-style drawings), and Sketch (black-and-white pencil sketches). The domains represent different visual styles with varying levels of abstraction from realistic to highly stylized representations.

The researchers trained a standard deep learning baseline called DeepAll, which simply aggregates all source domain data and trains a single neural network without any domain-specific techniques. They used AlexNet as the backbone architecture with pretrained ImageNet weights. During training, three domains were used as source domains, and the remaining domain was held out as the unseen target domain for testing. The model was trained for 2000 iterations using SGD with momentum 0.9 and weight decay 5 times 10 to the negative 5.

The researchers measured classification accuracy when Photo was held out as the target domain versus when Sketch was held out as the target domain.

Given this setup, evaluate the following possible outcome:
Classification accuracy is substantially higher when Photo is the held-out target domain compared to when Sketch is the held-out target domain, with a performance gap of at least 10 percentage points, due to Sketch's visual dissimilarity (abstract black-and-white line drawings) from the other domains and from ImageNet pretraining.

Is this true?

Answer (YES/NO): YES